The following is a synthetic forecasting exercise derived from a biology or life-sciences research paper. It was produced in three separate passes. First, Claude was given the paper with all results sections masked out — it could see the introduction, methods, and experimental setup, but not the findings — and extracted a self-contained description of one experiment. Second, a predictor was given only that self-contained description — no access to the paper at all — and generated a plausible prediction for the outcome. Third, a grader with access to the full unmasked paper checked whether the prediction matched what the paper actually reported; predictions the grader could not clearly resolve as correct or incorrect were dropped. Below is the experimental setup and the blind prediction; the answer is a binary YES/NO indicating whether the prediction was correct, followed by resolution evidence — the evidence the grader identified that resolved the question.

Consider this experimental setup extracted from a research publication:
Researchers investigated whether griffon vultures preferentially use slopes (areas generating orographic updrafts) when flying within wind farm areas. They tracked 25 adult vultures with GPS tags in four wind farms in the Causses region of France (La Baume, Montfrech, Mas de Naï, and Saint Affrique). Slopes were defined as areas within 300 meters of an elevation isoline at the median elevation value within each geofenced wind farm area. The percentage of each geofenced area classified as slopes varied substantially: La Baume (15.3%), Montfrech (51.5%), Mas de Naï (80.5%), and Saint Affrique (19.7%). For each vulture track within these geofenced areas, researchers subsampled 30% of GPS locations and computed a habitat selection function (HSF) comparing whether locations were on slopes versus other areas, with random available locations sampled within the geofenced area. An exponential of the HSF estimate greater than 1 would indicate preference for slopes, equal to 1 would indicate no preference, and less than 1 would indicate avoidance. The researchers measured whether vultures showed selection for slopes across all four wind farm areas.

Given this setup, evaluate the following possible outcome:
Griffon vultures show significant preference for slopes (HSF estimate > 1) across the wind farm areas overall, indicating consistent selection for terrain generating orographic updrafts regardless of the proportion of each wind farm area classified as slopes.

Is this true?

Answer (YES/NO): YES